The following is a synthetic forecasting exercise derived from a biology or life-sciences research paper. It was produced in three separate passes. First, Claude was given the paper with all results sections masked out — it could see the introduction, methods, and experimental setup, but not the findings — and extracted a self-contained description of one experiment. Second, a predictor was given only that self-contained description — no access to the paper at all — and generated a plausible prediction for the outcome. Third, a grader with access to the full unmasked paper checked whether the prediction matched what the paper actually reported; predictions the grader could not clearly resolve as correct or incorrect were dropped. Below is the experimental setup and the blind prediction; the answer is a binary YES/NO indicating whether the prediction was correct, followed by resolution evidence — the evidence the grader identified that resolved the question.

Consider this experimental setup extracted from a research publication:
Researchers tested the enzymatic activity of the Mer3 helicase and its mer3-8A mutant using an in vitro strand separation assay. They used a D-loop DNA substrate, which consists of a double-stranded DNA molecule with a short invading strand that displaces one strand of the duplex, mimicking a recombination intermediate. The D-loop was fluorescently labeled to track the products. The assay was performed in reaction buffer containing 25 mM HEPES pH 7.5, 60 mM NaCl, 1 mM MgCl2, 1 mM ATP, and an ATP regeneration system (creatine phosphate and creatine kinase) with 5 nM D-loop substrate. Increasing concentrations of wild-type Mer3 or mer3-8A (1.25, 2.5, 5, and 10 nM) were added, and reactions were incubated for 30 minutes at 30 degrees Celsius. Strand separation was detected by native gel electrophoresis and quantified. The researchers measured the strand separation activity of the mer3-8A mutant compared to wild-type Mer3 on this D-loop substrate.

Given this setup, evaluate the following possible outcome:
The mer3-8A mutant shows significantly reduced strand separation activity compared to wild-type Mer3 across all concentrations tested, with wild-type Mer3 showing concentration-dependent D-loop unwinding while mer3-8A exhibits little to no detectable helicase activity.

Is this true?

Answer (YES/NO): NO